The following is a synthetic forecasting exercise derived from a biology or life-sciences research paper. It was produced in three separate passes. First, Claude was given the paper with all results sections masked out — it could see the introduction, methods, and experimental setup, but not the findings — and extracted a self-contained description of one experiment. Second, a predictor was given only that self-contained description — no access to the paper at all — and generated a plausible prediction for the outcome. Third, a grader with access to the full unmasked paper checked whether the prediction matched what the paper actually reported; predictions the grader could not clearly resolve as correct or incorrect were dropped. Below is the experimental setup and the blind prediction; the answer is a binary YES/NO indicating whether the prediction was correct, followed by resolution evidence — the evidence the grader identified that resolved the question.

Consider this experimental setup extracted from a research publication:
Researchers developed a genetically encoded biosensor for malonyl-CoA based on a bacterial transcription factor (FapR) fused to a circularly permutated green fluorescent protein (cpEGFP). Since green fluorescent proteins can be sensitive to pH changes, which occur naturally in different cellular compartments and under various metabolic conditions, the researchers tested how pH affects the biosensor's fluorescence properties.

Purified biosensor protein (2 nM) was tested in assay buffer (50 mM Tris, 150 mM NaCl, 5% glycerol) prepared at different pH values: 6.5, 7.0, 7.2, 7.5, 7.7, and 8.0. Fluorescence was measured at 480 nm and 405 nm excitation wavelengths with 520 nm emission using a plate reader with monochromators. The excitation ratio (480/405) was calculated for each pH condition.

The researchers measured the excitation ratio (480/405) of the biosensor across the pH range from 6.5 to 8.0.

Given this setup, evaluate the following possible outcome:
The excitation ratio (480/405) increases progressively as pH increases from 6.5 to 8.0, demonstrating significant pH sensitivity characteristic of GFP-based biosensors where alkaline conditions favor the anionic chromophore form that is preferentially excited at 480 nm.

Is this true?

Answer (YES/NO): NO